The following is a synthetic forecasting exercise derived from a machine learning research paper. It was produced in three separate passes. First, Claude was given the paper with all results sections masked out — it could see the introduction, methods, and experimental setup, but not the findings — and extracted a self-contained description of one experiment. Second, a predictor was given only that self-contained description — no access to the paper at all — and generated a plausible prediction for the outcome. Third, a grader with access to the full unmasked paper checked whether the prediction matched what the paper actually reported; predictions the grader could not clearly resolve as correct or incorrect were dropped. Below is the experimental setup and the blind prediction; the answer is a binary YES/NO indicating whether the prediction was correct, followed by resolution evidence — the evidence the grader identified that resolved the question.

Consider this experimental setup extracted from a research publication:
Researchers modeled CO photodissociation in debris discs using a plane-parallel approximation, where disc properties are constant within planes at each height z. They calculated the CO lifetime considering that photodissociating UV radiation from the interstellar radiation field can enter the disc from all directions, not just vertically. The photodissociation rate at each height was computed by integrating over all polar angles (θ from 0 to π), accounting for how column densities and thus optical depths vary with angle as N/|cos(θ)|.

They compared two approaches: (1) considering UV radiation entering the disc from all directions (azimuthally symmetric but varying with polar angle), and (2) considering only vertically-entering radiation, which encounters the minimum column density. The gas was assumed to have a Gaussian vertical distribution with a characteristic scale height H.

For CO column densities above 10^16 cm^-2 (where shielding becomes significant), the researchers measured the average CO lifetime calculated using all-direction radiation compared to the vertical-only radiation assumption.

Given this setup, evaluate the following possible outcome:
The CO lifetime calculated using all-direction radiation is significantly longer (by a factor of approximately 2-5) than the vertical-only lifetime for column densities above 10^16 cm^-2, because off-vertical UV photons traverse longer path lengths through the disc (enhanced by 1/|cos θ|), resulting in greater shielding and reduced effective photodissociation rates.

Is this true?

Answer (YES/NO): NO